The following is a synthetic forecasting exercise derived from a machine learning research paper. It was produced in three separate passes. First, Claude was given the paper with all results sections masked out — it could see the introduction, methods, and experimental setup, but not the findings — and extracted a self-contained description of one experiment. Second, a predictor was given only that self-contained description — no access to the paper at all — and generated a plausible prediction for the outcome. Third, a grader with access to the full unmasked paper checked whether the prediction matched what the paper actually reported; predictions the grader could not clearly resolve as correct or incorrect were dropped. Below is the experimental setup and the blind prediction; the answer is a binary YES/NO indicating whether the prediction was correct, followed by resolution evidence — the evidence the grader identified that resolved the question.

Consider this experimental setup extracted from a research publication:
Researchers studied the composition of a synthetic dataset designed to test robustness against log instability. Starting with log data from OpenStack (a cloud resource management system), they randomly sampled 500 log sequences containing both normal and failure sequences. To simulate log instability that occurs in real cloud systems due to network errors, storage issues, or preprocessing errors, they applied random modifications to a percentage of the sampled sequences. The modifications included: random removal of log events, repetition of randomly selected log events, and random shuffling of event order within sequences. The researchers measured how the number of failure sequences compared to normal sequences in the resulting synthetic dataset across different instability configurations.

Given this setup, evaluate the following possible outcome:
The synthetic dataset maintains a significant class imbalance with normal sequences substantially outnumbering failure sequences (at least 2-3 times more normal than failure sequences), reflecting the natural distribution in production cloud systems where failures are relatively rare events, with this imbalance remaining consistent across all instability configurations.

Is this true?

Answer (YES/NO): NO